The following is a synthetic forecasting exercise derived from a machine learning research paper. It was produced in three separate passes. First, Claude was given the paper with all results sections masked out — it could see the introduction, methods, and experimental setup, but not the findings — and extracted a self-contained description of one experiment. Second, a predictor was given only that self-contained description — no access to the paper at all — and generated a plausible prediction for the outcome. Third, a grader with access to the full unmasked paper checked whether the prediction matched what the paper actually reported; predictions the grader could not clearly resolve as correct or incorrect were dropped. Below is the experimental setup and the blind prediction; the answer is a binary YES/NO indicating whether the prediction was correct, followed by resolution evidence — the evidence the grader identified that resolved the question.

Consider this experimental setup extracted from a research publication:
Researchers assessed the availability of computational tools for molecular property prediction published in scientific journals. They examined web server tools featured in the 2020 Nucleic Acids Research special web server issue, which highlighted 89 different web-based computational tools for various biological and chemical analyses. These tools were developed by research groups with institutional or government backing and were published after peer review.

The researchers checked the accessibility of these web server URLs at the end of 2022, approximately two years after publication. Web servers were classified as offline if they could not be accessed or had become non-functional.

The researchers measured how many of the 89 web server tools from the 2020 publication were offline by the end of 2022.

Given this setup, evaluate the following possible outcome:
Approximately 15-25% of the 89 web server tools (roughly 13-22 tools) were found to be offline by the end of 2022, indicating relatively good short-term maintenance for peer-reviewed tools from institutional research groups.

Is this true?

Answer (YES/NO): NO